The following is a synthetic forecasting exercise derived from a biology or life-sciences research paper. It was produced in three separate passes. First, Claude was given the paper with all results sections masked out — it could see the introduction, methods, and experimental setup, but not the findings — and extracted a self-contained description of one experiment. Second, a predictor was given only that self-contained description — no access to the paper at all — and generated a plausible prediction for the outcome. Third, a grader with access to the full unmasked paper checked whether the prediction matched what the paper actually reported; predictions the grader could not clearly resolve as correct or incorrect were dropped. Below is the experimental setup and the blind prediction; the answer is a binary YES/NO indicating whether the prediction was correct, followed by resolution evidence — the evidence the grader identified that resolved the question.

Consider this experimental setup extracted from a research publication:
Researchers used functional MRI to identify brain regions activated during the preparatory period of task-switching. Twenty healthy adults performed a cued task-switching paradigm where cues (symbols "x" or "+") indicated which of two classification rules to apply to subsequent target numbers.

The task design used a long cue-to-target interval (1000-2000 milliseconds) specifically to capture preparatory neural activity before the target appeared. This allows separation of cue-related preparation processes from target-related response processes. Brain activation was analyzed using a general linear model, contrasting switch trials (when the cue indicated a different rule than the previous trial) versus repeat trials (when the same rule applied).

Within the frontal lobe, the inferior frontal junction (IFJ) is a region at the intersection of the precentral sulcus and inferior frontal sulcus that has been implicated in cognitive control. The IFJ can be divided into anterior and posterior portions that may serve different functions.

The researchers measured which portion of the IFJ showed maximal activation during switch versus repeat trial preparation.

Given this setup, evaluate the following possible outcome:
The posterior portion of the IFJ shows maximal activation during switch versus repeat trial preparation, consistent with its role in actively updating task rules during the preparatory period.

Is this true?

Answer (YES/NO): NO